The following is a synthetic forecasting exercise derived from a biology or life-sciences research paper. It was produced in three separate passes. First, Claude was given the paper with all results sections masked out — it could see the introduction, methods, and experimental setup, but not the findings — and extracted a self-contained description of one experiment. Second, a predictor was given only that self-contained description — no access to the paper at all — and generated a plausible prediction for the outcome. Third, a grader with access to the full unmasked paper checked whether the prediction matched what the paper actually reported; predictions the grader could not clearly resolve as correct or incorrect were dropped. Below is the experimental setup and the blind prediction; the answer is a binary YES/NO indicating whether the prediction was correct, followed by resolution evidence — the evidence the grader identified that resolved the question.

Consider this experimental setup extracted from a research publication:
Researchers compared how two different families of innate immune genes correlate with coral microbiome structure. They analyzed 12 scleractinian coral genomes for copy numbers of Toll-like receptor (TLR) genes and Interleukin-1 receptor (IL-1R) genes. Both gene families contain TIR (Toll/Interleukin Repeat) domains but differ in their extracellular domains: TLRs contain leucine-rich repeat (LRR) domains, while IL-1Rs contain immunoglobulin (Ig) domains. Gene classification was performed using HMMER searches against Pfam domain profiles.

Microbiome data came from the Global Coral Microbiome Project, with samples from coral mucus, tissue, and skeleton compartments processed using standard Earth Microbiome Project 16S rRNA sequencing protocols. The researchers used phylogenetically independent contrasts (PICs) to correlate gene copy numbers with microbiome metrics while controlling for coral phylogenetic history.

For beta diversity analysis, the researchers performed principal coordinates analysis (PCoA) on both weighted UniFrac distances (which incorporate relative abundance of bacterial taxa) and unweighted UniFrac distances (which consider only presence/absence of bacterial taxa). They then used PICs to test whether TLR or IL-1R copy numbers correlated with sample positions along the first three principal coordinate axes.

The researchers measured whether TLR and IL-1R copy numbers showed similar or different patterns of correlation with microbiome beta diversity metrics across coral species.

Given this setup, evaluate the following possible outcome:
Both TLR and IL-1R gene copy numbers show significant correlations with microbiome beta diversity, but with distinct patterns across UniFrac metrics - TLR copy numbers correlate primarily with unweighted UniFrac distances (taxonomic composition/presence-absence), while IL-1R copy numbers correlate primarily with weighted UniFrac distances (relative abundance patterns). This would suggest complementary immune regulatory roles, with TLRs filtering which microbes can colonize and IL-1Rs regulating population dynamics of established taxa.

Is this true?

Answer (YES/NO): NO